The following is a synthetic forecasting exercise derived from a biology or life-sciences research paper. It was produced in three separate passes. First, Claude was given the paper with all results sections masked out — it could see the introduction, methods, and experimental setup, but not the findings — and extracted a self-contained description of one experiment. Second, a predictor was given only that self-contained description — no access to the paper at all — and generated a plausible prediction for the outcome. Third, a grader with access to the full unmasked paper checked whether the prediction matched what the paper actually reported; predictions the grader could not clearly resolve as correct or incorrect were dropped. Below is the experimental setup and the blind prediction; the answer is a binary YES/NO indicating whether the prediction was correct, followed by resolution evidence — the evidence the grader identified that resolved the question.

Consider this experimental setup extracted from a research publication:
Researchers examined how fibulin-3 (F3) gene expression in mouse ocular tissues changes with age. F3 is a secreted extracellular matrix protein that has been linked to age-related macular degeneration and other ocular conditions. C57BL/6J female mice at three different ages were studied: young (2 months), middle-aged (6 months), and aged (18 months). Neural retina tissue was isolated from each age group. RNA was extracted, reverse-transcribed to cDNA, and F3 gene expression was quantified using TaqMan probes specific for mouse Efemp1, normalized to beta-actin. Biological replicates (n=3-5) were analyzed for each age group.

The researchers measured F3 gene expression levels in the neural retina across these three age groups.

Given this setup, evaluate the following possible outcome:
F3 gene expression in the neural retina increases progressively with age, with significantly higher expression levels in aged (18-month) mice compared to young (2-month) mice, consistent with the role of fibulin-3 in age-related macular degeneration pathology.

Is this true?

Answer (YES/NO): NO